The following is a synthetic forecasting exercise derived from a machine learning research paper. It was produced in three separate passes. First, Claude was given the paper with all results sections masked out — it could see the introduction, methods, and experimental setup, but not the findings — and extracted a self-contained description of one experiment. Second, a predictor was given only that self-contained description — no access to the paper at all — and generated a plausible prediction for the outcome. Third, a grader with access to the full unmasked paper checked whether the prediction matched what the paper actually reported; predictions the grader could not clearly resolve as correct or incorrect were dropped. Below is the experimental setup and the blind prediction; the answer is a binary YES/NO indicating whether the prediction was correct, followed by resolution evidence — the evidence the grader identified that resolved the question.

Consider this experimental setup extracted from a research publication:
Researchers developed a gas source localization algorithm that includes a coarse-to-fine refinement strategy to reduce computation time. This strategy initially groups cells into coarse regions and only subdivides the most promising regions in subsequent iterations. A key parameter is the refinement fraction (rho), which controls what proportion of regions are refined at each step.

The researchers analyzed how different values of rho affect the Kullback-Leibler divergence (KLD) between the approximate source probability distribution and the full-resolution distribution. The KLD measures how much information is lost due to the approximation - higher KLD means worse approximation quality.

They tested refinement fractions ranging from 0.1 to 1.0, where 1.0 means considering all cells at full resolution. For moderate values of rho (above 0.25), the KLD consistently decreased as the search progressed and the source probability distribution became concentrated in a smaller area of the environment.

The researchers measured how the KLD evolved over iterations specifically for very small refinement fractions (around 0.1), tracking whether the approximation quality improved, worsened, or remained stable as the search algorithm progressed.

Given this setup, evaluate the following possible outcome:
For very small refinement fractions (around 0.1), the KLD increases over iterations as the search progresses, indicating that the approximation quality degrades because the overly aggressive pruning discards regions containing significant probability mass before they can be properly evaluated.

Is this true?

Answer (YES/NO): NO